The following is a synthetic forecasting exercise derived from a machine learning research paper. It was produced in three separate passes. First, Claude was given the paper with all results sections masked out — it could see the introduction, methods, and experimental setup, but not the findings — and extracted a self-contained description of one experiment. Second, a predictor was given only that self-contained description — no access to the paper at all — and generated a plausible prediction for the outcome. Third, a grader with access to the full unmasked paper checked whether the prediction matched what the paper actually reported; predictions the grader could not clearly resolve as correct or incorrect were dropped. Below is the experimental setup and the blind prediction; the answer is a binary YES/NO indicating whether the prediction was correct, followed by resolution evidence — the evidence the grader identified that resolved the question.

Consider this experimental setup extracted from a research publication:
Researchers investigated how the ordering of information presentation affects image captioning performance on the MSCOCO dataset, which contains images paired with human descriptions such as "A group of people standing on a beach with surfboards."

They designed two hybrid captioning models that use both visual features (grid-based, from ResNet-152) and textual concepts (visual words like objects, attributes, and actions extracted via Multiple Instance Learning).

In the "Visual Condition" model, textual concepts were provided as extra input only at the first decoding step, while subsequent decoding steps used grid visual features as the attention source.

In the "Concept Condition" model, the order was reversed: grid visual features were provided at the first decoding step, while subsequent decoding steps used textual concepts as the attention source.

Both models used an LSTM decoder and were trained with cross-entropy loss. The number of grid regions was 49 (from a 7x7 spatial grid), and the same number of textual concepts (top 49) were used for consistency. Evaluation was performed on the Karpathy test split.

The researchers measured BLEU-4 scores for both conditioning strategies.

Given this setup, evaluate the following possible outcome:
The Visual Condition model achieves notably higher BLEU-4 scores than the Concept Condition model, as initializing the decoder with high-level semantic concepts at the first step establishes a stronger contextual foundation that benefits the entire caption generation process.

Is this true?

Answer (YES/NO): NO